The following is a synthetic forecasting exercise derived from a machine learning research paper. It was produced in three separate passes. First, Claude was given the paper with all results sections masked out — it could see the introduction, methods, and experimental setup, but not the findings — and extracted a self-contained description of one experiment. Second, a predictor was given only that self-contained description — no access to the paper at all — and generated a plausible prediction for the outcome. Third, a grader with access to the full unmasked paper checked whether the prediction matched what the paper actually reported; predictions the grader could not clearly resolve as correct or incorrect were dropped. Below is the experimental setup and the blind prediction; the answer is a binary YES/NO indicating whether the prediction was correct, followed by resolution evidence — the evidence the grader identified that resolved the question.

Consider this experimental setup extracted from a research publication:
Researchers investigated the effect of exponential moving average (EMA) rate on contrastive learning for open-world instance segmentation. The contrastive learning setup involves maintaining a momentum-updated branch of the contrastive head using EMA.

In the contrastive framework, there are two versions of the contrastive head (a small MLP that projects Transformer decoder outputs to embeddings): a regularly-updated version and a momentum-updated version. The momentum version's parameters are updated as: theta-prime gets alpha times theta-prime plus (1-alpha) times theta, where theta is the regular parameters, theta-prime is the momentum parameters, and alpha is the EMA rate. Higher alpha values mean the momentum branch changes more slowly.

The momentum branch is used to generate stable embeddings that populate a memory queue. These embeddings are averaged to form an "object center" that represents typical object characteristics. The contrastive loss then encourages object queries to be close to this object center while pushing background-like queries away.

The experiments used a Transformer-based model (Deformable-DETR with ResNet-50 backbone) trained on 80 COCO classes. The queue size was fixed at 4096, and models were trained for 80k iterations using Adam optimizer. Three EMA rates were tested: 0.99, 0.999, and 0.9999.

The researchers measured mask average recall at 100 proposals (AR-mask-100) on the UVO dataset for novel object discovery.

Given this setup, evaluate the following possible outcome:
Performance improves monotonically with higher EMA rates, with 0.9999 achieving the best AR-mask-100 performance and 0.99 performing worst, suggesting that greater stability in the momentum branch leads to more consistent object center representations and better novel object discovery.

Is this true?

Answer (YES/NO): NO